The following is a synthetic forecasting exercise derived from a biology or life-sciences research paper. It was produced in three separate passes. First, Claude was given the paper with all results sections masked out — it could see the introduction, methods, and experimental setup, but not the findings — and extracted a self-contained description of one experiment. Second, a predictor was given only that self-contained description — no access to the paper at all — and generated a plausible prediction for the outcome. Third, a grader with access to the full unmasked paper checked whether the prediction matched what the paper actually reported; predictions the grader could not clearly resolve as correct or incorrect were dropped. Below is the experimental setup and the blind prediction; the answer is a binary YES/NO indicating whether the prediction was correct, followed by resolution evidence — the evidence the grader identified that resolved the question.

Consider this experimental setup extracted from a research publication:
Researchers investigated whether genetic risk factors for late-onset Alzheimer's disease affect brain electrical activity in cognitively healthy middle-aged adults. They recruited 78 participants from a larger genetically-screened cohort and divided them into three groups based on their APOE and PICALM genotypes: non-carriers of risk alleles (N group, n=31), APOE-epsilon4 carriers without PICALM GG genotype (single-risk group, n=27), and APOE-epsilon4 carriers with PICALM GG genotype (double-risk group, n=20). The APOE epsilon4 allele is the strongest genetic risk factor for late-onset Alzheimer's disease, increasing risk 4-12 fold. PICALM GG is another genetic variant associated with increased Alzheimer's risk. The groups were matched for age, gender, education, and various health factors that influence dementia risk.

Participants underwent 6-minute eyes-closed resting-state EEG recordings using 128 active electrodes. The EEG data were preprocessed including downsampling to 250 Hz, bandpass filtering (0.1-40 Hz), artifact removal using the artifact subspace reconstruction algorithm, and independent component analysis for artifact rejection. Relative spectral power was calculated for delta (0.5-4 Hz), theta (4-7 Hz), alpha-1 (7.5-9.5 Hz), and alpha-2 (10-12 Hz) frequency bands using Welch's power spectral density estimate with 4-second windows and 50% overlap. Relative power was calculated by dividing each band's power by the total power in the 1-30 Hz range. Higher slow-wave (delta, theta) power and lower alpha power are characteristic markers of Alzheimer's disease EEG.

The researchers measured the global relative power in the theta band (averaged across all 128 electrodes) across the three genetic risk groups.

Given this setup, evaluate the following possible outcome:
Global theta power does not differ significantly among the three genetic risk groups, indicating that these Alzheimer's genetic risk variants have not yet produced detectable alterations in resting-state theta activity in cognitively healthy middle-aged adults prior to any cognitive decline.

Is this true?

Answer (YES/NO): YES